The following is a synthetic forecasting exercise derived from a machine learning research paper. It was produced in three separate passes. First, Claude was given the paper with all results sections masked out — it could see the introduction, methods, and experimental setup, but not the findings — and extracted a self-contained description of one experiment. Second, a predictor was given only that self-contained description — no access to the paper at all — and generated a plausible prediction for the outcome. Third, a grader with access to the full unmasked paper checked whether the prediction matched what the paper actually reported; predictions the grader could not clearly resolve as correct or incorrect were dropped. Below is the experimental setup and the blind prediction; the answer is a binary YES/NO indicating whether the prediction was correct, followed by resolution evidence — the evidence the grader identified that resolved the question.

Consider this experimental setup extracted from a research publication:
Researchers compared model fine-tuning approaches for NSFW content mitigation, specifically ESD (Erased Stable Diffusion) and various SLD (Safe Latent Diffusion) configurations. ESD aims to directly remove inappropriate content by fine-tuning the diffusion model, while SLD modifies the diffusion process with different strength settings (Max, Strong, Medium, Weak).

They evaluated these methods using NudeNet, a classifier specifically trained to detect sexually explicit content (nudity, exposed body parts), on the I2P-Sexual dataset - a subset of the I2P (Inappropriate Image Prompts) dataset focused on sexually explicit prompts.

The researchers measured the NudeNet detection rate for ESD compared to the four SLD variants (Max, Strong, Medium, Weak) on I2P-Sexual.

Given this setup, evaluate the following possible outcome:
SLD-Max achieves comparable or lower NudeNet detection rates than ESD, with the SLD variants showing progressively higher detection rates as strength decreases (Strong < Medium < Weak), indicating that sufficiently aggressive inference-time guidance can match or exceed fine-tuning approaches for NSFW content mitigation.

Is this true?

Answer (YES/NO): NO